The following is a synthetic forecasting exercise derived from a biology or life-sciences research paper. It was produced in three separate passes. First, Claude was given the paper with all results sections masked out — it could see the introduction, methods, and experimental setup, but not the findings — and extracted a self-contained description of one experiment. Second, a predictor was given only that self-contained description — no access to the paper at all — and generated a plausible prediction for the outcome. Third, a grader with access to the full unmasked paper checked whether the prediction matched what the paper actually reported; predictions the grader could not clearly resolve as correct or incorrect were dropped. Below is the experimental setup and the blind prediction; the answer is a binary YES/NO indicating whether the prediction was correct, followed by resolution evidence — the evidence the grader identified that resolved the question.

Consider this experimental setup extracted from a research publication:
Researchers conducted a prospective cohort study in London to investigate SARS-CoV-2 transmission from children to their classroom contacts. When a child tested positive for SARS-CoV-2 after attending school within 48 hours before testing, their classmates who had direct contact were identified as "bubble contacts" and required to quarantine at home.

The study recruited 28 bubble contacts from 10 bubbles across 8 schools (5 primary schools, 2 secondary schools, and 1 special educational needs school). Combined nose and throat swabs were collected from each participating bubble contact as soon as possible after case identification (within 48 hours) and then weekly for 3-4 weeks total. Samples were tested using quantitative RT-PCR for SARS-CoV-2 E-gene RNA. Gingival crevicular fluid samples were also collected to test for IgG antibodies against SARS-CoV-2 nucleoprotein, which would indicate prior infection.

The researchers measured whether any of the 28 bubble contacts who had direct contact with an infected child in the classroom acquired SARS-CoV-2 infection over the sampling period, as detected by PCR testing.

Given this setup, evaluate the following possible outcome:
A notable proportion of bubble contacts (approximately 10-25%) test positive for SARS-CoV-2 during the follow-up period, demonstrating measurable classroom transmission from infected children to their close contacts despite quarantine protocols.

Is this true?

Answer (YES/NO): NO